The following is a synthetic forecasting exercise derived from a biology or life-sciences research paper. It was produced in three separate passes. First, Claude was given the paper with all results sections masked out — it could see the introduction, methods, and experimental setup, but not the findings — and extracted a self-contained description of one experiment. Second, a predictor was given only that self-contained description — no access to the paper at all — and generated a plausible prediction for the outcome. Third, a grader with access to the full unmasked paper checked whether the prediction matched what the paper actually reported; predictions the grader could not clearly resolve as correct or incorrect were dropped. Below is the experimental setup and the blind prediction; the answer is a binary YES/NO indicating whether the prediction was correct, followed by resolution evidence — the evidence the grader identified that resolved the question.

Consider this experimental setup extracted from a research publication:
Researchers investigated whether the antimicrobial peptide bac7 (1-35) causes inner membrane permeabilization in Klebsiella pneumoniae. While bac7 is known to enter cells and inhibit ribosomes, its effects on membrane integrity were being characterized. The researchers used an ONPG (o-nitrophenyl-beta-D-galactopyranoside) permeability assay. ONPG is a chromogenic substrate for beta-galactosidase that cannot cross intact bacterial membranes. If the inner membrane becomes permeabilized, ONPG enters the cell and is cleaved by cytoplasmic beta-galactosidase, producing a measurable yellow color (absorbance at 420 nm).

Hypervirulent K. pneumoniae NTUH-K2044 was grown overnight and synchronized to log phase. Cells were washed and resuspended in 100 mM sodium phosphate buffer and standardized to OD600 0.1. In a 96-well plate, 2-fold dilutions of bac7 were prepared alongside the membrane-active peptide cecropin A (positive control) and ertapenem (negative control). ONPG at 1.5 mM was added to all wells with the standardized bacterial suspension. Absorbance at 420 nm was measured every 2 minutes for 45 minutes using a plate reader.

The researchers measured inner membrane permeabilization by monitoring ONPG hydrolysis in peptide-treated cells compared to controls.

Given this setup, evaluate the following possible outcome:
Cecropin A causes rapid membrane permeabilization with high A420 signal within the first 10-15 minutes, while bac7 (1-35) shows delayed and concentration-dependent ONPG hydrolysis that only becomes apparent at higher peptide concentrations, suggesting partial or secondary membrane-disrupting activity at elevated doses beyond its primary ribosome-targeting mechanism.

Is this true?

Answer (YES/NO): NO